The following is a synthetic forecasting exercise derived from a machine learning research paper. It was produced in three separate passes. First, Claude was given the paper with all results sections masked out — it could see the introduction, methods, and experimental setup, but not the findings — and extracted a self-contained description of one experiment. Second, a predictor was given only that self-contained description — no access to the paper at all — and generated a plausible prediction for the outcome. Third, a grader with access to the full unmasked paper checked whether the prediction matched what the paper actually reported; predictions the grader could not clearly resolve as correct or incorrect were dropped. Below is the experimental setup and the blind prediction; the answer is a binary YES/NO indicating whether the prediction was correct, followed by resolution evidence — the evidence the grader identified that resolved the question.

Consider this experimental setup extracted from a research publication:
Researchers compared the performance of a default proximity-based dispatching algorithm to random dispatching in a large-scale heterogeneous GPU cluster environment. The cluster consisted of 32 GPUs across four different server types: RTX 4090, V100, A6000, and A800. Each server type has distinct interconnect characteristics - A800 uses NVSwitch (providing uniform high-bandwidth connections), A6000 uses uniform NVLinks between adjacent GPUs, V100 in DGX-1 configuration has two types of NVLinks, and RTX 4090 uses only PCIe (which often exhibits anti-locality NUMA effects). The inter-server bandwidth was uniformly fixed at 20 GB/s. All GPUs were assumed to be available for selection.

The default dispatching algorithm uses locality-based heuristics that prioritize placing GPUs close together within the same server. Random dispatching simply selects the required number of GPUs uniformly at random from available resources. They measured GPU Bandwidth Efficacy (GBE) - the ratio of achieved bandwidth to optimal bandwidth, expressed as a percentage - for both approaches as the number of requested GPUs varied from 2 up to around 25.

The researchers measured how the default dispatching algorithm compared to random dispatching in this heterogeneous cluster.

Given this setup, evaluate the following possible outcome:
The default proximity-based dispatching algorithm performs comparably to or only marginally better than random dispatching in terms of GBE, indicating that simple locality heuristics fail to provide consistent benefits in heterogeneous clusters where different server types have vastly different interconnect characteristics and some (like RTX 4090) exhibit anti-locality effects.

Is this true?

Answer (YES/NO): YES